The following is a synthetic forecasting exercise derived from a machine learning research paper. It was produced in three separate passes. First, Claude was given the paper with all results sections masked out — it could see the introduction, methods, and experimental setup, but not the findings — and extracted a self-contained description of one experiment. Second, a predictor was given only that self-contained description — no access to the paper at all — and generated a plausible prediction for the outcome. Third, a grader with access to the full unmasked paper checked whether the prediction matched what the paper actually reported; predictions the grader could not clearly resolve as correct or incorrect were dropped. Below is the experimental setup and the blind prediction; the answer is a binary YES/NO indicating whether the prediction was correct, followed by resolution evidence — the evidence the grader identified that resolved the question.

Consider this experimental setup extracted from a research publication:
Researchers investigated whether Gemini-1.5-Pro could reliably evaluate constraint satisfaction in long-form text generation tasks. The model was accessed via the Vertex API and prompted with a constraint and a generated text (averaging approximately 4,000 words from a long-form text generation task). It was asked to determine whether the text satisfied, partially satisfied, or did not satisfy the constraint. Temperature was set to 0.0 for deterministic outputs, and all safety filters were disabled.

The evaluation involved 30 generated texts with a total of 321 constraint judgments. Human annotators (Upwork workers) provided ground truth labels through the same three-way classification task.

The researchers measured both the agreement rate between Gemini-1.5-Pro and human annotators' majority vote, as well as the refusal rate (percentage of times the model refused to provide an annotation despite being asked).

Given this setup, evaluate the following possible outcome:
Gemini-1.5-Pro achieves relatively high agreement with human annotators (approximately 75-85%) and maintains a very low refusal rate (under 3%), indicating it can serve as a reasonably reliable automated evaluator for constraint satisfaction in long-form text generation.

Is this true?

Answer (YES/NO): NO